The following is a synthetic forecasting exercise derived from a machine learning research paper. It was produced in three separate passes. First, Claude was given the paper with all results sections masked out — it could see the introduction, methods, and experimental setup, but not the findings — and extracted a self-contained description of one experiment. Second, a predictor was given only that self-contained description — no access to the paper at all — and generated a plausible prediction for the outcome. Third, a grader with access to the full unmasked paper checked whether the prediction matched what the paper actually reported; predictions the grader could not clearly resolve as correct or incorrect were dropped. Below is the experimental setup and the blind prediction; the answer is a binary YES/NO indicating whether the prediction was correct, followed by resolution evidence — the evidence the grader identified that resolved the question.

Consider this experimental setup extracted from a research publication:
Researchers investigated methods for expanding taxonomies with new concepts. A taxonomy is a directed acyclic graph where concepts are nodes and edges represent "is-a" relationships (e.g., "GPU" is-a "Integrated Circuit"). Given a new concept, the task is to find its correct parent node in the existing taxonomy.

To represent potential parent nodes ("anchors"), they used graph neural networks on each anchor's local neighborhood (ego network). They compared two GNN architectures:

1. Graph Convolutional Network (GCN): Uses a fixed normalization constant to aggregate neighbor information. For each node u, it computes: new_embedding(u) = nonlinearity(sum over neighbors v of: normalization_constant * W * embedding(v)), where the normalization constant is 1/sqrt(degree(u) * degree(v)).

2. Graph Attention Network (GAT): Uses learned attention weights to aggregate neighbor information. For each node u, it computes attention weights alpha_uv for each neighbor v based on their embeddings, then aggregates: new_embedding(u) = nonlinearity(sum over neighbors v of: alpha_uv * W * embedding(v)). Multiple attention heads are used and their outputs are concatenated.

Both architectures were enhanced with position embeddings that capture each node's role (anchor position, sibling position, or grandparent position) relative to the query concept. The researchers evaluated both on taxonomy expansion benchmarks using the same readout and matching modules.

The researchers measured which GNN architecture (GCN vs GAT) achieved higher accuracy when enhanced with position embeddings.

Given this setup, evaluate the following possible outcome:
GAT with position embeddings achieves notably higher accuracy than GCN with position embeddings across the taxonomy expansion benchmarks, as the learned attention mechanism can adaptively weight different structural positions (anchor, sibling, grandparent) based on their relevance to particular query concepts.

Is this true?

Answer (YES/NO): YES